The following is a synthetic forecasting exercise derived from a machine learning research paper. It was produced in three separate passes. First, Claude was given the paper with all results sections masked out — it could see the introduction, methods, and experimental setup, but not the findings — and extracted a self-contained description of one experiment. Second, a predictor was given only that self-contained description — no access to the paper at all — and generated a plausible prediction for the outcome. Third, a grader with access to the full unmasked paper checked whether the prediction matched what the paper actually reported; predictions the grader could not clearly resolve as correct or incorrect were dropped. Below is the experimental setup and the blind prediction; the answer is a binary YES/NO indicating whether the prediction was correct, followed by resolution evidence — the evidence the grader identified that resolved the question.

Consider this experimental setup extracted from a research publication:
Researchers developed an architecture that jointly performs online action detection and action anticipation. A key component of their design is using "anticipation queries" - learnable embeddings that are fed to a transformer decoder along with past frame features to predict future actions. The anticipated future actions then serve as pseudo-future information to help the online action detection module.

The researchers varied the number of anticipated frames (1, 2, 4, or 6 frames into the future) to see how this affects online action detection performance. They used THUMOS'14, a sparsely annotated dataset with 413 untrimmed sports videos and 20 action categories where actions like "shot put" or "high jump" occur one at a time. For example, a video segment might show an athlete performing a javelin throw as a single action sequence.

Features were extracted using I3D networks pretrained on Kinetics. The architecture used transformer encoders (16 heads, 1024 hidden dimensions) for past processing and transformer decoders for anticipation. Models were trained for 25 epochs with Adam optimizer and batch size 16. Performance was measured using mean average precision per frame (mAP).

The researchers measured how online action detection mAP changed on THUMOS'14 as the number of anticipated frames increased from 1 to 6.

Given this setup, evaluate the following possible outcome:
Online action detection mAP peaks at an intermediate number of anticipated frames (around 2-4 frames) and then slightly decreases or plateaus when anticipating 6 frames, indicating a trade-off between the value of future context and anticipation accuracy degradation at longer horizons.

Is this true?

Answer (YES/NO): NO